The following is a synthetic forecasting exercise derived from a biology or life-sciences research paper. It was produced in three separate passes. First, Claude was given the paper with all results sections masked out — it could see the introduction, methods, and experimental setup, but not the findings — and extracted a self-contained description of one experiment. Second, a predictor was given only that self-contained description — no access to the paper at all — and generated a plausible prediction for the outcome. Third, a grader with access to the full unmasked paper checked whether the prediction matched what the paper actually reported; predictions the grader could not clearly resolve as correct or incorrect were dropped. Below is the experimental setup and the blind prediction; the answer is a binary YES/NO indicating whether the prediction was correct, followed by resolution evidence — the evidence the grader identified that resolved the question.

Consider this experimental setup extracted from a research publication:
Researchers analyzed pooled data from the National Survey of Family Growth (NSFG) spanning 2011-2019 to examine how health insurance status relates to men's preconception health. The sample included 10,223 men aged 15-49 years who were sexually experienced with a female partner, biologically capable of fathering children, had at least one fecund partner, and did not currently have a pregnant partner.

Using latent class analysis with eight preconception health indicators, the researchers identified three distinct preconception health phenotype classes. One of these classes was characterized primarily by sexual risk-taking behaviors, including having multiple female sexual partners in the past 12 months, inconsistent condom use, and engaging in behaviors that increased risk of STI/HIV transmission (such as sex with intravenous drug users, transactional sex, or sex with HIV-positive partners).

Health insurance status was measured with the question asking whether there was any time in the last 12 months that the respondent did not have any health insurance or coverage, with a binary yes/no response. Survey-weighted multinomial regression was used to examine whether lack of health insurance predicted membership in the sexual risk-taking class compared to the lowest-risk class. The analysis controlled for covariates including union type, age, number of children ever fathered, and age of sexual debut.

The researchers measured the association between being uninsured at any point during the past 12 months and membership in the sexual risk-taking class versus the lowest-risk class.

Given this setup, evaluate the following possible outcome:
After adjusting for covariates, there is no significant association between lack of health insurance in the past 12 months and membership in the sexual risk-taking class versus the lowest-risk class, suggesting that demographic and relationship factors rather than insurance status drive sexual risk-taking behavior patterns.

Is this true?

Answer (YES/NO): NO